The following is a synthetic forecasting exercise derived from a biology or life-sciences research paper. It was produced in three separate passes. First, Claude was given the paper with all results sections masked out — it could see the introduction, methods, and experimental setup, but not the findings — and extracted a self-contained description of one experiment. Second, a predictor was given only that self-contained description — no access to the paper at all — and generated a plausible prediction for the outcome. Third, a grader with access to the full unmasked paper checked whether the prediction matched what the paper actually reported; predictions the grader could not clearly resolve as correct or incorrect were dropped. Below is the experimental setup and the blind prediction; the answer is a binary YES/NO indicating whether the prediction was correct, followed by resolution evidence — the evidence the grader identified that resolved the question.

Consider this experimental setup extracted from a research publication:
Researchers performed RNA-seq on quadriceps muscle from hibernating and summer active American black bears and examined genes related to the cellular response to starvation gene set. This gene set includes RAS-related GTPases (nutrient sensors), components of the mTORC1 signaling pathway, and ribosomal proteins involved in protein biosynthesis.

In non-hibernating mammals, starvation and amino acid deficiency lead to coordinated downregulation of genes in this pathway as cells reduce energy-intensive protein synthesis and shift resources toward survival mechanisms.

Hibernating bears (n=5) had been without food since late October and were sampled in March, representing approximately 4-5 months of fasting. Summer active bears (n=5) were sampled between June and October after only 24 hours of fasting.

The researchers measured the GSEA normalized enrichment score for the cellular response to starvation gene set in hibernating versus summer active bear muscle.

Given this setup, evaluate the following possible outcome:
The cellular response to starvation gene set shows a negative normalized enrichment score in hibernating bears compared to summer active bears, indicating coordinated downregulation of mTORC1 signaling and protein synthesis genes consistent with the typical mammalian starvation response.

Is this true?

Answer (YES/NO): NO